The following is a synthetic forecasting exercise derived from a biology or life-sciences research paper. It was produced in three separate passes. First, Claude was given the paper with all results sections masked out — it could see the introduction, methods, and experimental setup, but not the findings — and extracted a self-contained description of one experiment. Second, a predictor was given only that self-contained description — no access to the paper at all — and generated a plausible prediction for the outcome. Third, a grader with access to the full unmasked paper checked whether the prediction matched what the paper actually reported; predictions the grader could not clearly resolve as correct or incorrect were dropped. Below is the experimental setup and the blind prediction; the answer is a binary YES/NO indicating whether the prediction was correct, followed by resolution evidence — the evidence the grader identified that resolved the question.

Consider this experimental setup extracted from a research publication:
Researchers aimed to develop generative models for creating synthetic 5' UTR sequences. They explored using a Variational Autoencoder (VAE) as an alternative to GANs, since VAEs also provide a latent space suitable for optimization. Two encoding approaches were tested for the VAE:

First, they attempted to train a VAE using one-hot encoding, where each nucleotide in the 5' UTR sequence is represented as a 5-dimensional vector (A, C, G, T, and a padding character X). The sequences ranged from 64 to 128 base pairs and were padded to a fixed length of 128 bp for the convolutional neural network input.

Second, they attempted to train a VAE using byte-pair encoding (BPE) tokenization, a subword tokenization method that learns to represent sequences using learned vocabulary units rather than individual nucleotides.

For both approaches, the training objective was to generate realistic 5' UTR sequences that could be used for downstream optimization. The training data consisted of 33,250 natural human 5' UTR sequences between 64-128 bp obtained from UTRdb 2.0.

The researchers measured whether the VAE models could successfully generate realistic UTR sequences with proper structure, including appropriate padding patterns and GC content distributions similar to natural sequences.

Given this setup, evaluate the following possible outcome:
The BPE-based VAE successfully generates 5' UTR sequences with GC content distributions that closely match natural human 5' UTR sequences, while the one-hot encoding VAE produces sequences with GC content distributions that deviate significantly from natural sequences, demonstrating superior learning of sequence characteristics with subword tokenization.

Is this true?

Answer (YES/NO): NO